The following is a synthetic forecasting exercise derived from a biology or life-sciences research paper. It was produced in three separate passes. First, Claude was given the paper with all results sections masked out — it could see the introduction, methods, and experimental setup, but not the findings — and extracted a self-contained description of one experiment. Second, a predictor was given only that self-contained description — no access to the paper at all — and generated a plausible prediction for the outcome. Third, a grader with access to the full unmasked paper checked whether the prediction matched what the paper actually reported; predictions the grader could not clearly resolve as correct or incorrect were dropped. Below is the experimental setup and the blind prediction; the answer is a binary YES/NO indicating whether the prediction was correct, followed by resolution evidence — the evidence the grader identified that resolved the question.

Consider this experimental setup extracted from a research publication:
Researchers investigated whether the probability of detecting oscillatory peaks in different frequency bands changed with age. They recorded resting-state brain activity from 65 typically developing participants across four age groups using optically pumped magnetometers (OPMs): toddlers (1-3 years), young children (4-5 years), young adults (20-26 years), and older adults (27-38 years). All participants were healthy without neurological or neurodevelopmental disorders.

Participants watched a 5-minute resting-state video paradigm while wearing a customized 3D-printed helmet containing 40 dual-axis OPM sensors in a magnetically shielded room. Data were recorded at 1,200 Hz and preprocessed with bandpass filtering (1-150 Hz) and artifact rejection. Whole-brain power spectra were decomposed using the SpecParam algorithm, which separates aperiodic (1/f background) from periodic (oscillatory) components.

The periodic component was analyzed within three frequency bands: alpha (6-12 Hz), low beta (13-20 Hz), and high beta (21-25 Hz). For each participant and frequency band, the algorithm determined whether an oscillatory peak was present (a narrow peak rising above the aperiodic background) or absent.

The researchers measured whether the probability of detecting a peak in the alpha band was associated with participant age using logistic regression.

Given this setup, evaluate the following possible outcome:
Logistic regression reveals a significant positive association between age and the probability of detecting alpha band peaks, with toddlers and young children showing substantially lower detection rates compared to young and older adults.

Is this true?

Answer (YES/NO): NO